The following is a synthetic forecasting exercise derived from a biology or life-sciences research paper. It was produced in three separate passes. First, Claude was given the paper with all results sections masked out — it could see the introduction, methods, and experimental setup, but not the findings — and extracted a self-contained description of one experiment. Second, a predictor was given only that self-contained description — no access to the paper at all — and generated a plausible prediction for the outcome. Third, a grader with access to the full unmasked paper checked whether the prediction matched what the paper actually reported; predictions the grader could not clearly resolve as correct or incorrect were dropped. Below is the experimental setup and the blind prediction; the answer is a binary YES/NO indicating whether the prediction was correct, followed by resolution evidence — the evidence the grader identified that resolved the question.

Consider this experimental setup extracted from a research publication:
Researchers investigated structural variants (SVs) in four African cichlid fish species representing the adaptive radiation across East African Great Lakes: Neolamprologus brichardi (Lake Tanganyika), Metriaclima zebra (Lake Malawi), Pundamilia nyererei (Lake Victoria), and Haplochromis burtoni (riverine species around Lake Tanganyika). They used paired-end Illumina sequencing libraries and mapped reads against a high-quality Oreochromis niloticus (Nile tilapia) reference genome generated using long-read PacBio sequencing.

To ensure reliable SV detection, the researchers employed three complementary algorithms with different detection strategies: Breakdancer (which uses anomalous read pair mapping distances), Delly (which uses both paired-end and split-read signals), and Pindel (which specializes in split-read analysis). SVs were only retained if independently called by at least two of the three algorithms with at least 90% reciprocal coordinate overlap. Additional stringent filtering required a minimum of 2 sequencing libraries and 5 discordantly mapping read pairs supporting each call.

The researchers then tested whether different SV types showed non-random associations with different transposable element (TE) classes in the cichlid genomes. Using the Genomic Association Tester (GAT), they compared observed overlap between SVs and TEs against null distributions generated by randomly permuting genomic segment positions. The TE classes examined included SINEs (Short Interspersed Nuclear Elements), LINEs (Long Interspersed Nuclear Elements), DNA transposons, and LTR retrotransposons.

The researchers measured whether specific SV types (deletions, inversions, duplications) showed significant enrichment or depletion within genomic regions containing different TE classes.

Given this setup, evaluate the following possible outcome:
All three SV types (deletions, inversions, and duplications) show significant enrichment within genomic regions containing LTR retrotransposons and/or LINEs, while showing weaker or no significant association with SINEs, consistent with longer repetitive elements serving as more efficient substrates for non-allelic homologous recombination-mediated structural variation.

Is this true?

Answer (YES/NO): NO